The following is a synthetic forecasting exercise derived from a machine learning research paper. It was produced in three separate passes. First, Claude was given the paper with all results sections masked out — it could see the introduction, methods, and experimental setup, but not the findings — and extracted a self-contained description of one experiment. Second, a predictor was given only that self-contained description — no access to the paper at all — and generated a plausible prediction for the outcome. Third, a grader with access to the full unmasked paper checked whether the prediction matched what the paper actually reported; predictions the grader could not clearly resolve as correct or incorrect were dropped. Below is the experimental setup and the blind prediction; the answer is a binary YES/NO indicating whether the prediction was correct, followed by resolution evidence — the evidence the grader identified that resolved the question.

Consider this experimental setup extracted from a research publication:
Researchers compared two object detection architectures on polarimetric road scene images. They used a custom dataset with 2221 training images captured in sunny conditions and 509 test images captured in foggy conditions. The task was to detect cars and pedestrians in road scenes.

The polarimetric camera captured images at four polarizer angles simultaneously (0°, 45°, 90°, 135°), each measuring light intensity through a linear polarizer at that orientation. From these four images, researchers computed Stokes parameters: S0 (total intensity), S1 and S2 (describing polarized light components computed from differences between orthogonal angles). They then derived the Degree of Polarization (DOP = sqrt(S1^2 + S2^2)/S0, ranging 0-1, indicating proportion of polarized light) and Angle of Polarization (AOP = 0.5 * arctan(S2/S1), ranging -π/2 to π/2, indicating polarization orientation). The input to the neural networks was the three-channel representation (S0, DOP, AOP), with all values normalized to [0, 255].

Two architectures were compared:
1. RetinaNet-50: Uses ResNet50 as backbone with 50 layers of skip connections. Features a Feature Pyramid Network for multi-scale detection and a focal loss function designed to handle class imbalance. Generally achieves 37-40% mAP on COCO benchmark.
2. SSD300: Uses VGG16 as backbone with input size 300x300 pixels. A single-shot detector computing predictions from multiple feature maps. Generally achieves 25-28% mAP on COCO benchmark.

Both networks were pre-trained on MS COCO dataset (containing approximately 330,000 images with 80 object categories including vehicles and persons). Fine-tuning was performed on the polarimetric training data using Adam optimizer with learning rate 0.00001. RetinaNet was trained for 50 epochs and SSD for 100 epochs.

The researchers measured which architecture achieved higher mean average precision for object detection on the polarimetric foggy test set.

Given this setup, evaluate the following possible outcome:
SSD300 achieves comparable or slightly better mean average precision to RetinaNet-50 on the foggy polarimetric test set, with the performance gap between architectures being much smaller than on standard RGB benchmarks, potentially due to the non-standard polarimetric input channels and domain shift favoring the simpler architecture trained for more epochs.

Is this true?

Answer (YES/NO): NO